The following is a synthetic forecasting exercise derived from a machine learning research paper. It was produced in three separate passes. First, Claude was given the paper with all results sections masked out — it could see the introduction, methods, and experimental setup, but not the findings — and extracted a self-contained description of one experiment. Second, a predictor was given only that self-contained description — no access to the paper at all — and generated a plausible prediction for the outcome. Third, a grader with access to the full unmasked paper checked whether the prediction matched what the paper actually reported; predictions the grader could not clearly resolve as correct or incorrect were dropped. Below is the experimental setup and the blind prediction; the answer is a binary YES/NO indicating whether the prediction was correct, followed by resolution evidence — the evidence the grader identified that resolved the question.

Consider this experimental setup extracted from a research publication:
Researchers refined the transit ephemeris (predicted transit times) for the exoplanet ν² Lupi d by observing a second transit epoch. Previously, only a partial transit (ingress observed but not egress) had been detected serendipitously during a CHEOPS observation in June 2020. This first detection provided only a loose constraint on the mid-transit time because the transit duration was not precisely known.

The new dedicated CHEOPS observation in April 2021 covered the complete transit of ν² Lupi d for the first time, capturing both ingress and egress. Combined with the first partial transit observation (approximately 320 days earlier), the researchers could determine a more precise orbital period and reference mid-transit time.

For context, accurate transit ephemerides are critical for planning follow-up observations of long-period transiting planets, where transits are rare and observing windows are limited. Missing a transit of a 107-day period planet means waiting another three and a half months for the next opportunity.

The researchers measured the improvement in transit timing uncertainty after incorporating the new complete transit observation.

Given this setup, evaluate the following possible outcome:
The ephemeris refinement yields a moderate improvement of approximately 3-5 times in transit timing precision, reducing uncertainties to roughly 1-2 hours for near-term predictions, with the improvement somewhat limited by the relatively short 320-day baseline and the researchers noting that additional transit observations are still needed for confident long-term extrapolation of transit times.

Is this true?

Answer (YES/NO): NO